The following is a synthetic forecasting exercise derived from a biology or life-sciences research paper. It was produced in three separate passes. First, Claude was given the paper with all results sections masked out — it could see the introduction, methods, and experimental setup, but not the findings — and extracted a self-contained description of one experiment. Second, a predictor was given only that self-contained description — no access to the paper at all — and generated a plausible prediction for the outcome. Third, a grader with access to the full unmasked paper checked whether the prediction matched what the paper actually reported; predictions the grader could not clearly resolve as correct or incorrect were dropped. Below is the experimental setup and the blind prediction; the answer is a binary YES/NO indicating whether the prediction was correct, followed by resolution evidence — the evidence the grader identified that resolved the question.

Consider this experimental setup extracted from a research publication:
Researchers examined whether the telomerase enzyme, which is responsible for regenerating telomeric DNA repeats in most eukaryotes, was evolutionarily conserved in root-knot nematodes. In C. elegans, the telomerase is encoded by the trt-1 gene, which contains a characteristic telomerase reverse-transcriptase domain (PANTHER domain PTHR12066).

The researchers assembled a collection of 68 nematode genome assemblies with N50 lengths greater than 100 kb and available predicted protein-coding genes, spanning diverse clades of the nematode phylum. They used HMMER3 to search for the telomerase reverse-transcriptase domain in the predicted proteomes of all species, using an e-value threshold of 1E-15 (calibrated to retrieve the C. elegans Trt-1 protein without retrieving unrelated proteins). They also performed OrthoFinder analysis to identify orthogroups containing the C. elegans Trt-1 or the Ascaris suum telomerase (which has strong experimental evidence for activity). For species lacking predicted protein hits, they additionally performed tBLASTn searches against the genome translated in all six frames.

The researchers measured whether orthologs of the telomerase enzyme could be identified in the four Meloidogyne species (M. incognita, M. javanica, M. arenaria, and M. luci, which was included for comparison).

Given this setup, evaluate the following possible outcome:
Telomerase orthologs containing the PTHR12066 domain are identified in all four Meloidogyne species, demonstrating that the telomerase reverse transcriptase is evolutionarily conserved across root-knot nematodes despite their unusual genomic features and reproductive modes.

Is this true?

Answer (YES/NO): NO